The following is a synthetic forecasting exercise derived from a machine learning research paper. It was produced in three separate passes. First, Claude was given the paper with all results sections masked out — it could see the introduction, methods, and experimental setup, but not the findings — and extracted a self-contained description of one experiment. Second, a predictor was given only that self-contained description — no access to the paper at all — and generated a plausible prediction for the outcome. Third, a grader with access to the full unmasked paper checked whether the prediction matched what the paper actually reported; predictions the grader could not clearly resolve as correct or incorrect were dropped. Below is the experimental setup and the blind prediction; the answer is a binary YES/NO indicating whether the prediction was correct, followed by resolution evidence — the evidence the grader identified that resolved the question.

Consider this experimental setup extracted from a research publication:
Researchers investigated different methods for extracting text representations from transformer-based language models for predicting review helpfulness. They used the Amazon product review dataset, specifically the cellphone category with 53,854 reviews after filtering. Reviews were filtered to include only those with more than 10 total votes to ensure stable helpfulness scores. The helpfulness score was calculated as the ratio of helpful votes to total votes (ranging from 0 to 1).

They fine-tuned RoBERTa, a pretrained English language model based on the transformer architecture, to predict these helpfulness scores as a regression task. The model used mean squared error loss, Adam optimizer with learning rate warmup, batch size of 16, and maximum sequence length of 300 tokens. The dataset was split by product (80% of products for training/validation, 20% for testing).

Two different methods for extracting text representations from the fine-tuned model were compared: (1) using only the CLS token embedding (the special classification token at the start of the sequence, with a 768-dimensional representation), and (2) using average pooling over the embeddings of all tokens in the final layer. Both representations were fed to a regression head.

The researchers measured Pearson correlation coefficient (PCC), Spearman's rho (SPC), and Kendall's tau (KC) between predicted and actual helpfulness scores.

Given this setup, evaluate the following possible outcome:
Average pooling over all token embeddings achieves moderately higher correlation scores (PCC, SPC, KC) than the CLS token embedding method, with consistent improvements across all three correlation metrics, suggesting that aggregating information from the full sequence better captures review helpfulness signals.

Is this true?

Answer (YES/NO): NO